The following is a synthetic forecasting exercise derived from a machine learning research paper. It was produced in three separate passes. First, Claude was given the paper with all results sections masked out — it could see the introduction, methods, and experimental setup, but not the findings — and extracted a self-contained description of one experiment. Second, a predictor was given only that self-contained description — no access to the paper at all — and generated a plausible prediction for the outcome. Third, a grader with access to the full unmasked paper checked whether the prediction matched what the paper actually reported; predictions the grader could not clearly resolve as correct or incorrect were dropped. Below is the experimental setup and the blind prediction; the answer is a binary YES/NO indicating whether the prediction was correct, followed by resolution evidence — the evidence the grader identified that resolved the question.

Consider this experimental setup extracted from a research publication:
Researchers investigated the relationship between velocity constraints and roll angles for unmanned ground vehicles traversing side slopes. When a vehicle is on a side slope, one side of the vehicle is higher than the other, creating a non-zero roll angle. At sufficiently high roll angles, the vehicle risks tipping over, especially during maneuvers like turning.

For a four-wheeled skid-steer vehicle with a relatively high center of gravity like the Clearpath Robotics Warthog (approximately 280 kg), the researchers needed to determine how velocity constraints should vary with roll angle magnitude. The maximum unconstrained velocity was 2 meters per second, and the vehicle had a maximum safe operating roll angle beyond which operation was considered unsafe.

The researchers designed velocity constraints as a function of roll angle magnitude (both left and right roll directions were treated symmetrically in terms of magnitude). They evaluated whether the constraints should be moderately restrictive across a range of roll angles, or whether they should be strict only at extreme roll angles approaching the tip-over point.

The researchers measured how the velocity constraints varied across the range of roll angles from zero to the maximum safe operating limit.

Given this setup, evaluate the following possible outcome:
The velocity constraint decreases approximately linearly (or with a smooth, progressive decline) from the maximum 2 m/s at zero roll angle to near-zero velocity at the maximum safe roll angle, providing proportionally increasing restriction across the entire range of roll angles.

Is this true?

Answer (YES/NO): YES